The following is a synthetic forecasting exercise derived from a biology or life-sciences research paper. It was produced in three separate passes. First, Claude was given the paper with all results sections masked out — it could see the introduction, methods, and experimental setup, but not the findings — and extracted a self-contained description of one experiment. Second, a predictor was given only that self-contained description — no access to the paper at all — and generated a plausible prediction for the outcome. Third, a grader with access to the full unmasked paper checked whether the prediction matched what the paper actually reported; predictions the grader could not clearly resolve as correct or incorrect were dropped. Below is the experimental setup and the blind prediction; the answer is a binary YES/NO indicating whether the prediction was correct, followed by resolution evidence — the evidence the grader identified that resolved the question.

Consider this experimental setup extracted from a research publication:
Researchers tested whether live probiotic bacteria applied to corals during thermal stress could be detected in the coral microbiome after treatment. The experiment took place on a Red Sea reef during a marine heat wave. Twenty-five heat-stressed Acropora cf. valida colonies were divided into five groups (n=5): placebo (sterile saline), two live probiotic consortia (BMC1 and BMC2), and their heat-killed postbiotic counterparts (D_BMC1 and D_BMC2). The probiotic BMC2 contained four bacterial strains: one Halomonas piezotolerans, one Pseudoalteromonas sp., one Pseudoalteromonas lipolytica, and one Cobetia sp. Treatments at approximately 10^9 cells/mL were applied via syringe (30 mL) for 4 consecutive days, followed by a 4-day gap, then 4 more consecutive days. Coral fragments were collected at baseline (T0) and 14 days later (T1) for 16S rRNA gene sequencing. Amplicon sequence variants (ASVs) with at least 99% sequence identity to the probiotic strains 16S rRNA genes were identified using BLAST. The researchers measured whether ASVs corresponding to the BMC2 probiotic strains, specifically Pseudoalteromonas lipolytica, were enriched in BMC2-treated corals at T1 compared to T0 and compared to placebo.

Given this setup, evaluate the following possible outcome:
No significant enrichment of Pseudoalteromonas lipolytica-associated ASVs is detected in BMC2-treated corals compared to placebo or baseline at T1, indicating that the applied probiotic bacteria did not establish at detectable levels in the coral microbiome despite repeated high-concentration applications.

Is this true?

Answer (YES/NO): YES